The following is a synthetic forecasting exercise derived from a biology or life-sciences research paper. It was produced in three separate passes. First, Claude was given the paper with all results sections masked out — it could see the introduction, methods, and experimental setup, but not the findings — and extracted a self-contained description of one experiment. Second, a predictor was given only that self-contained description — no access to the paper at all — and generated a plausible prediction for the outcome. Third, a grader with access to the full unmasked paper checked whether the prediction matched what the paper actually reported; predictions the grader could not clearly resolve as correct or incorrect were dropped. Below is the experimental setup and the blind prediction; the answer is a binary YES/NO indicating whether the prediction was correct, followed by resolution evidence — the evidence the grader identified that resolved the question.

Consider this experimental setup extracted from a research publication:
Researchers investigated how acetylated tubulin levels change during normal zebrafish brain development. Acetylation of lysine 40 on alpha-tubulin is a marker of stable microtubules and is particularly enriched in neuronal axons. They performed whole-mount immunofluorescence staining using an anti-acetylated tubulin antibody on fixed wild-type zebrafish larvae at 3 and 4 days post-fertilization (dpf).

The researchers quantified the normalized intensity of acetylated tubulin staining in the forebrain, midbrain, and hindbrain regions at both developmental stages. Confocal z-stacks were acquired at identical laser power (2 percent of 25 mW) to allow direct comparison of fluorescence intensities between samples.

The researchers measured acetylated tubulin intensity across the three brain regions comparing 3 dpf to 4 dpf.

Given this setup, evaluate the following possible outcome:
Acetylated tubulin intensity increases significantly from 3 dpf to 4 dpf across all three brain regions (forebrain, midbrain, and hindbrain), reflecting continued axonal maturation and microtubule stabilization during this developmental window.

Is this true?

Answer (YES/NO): YES